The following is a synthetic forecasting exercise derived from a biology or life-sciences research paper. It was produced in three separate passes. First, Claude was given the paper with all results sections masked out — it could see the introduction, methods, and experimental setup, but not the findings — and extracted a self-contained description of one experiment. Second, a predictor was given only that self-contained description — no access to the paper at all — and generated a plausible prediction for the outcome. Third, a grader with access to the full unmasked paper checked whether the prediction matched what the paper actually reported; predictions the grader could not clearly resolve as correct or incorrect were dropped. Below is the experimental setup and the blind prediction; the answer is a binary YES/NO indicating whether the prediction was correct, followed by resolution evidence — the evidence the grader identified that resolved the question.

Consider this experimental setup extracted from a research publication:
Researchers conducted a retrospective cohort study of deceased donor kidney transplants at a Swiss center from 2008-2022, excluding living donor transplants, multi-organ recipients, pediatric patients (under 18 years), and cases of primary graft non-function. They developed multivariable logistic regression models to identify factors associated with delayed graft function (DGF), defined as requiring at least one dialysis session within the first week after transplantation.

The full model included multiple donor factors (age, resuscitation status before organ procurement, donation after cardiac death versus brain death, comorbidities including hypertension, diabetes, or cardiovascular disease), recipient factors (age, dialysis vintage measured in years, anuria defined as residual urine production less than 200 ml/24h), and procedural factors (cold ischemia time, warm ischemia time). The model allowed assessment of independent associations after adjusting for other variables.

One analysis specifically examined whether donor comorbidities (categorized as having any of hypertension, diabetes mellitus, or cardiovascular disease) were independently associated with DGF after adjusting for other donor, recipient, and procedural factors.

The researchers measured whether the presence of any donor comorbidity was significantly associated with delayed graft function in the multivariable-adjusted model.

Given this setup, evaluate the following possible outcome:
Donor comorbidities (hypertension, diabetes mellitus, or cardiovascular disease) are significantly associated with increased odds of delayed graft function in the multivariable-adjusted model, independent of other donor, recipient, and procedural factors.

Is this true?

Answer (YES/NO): NO